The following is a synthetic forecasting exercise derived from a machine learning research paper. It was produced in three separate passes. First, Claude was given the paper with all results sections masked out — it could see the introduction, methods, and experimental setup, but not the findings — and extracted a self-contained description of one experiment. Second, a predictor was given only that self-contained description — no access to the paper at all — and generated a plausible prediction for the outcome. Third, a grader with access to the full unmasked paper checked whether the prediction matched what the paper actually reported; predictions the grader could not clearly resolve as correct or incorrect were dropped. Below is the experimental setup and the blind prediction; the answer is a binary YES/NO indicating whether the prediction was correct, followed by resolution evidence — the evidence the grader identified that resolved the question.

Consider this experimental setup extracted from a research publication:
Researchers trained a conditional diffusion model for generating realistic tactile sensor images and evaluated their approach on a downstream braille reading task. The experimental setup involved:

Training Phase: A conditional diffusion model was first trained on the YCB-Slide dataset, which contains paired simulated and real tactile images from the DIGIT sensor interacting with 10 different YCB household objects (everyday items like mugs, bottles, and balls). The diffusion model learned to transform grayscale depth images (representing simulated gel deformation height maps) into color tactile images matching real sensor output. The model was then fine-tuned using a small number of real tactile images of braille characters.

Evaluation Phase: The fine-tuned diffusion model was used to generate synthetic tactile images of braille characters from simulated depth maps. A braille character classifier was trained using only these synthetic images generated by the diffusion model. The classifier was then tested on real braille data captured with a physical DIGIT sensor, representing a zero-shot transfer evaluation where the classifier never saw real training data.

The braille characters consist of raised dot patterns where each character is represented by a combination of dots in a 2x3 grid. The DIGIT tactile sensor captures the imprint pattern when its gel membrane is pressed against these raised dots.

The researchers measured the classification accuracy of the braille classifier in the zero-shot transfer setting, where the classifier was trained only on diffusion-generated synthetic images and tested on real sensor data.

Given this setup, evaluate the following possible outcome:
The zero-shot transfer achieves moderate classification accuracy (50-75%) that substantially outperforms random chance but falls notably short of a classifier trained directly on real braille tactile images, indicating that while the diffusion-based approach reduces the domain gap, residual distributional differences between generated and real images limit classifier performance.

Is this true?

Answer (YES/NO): NO